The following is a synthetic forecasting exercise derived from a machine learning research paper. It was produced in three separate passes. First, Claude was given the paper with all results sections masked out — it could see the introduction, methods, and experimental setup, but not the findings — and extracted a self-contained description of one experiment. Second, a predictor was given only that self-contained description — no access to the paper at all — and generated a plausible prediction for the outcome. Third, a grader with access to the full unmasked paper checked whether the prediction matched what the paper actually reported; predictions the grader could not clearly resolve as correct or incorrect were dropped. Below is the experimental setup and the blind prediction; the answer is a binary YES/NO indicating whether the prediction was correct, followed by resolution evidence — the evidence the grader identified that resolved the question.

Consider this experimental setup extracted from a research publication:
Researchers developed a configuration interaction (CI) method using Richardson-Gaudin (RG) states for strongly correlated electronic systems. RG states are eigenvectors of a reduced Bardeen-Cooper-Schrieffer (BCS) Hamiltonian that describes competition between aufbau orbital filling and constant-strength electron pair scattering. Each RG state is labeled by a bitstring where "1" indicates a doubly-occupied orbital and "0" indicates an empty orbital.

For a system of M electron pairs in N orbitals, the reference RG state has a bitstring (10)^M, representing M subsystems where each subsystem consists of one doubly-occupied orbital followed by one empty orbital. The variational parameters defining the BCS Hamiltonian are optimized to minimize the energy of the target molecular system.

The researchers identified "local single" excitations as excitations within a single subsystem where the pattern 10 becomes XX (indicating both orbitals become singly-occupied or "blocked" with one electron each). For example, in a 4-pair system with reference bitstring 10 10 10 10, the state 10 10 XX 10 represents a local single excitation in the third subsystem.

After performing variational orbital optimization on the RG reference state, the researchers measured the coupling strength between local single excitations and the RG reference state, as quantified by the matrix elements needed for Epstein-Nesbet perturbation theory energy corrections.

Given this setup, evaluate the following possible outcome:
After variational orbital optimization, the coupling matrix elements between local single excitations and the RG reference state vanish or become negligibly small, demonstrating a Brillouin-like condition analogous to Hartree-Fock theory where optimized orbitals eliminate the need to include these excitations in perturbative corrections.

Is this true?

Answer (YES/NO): YES